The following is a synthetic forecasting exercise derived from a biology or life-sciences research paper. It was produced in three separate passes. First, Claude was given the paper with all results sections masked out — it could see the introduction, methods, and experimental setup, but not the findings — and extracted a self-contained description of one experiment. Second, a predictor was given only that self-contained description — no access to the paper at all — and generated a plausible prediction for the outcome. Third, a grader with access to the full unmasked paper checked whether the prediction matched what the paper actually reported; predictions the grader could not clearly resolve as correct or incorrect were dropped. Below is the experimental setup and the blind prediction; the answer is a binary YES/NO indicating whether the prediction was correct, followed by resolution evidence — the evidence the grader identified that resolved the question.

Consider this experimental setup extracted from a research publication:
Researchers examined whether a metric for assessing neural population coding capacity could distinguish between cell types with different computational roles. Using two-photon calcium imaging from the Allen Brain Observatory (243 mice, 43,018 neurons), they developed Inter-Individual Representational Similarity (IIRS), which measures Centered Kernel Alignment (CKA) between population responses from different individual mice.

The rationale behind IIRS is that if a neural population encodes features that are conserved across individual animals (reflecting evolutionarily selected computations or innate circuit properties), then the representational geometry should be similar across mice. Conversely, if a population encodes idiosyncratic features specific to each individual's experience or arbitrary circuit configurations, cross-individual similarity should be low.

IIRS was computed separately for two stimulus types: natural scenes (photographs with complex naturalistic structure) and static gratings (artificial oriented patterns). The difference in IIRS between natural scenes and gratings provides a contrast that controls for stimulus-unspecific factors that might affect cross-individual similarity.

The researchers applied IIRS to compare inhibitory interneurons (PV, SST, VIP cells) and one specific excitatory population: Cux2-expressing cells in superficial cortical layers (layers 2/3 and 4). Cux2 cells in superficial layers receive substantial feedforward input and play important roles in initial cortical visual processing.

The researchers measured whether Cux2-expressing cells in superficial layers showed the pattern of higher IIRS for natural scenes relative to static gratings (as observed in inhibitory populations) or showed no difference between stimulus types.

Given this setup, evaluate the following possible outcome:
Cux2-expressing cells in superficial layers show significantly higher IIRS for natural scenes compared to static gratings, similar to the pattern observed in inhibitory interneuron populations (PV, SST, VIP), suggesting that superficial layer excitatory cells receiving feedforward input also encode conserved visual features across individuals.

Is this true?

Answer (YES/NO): YES